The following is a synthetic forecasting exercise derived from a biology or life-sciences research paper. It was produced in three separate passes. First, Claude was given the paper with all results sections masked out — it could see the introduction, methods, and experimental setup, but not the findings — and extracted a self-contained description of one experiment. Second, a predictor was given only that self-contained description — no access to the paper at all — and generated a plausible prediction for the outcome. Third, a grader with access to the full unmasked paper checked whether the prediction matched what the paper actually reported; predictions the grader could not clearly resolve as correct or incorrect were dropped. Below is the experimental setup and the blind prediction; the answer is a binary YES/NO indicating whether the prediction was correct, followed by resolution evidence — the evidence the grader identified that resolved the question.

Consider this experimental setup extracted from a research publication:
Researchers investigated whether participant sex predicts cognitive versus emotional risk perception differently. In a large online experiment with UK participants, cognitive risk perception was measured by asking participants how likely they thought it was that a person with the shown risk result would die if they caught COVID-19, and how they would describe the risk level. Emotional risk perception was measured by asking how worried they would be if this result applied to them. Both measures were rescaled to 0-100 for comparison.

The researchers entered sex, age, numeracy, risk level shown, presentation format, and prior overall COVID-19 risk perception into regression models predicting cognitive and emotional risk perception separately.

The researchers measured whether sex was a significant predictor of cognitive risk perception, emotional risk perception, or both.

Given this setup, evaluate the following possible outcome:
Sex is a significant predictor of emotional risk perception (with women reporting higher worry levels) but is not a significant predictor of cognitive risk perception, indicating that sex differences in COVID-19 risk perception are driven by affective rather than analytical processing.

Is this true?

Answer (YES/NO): NO